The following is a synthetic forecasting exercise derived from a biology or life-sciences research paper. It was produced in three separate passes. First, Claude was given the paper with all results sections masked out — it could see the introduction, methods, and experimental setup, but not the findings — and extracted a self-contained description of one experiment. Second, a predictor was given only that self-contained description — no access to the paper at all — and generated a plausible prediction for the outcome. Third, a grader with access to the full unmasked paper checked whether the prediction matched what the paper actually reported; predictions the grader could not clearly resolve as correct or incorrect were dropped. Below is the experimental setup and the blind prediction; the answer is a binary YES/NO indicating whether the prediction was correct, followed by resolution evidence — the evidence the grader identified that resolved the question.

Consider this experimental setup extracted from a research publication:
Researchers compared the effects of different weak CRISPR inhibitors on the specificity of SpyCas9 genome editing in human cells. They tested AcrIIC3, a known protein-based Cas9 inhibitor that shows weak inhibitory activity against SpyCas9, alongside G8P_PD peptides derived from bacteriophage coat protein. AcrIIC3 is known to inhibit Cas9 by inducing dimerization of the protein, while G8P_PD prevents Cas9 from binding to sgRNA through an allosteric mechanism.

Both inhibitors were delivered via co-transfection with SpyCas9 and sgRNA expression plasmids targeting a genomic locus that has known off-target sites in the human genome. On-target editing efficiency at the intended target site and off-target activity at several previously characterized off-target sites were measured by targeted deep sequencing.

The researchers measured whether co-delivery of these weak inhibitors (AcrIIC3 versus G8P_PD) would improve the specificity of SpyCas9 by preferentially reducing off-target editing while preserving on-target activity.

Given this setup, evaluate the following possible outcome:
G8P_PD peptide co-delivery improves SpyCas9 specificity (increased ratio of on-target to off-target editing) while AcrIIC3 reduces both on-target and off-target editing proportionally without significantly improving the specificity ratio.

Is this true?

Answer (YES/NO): NO